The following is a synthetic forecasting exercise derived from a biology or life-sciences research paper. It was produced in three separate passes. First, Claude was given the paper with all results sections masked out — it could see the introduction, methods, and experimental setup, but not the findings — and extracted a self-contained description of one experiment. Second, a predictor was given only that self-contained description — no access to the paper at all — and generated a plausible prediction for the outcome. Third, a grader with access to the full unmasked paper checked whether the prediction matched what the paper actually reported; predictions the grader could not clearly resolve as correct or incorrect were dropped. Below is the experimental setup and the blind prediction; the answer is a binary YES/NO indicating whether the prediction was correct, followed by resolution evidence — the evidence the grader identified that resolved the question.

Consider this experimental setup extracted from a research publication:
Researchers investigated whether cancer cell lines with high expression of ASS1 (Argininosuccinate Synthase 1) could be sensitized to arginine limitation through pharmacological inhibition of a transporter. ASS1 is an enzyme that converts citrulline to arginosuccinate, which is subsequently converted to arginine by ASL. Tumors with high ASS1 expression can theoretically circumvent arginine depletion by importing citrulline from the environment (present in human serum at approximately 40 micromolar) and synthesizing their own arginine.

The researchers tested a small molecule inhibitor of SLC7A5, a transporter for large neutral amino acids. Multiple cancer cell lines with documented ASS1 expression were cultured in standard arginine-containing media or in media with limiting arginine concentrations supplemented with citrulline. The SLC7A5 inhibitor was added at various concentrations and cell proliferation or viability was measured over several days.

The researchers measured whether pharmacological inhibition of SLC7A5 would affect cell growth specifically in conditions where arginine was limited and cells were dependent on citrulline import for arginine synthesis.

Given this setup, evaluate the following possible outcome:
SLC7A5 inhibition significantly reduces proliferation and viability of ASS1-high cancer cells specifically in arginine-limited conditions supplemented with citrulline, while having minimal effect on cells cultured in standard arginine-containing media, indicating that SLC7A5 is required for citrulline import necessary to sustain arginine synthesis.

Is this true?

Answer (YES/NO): YES